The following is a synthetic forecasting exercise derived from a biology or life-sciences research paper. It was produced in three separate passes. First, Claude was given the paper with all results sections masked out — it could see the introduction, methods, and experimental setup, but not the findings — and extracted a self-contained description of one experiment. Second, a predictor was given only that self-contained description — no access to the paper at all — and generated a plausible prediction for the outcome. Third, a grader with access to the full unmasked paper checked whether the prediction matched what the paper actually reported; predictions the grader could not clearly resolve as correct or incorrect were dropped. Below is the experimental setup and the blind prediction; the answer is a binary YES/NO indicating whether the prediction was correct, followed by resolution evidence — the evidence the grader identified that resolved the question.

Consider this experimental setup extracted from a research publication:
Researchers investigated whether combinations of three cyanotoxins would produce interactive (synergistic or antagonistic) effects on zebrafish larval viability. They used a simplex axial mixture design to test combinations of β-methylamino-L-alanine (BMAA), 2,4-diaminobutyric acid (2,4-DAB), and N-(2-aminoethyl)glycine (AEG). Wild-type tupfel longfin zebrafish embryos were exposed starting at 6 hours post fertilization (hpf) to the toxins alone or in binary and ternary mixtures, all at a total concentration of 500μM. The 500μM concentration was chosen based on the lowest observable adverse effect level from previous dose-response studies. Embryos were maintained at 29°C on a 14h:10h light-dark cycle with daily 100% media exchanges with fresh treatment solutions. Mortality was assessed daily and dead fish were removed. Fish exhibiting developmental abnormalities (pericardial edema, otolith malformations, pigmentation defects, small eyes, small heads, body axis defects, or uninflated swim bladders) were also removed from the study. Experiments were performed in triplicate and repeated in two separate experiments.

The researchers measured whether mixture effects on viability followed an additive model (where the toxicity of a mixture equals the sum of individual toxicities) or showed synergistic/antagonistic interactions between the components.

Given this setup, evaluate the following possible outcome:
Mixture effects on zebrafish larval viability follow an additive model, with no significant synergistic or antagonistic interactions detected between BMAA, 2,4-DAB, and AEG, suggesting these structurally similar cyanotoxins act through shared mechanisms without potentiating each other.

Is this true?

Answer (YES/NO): YES